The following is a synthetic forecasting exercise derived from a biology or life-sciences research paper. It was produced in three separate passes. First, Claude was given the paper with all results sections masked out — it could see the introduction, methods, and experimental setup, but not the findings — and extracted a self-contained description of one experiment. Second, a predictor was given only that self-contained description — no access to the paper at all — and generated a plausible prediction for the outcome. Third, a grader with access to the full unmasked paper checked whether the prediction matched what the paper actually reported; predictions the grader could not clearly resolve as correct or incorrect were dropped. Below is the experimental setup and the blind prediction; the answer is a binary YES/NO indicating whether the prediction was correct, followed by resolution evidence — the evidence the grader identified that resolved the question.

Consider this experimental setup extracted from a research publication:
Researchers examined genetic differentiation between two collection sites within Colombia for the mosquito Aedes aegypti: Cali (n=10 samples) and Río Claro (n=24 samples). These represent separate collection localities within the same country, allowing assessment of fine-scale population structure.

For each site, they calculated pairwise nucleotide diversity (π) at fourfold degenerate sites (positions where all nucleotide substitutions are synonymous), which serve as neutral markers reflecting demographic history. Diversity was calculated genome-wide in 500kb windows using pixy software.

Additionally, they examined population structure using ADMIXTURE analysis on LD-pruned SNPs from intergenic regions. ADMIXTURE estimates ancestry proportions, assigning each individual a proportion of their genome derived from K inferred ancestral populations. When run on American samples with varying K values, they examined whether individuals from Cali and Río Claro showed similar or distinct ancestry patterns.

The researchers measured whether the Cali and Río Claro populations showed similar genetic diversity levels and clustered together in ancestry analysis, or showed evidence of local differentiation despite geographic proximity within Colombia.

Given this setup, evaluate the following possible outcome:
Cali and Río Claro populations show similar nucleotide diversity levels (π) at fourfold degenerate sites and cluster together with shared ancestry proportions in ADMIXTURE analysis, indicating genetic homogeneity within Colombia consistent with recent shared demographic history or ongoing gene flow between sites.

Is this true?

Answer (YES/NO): NO